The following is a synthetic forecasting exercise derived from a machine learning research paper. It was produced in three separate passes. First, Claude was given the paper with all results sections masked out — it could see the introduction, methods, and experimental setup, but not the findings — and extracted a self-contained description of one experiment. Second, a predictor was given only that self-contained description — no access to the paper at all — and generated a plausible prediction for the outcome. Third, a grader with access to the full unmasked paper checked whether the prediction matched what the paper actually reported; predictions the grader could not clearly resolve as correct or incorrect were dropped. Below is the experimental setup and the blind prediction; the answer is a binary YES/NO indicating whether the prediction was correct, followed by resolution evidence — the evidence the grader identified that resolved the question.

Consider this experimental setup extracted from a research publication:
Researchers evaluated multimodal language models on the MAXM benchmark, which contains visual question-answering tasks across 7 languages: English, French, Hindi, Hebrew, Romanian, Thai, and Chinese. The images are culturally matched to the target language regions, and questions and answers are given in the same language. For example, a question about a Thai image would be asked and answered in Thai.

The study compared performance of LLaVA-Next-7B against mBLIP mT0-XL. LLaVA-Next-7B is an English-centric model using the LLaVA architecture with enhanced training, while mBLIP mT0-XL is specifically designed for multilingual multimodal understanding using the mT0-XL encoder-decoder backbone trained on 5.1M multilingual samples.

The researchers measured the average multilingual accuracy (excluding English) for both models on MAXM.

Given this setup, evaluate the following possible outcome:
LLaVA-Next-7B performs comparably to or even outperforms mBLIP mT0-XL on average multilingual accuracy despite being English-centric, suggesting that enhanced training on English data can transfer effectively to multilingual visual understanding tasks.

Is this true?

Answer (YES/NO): NO